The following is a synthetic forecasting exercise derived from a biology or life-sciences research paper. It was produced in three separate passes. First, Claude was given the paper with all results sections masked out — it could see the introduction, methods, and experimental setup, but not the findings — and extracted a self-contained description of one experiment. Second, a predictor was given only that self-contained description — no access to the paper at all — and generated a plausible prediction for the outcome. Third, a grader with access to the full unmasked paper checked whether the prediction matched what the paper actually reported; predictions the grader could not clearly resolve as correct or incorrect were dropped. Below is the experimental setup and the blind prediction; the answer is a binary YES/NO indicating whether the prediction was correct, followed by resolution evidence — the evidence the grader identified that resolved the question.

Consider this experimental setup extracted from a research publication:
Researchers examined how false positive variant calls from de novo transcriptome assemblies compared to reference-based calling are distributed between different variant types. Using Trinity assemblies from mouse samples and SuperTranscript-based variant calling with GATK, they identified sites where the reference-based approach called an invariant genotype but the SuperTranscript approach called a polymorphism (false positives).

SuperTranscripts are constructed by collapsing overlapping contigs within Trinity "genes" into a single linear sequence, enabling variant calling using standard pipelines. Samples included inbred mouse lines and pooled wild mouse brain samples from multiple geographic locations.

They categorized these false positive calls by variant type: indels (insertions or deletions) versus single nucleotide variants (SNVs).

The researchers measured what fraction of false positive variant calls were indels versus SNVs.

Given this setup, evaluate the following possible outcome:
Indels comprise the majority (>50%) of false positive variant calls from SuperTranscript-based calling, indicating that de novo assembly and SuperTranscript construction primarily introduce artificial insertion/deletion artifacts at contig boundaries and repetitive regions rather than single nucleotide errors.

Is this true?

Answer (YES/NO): NO